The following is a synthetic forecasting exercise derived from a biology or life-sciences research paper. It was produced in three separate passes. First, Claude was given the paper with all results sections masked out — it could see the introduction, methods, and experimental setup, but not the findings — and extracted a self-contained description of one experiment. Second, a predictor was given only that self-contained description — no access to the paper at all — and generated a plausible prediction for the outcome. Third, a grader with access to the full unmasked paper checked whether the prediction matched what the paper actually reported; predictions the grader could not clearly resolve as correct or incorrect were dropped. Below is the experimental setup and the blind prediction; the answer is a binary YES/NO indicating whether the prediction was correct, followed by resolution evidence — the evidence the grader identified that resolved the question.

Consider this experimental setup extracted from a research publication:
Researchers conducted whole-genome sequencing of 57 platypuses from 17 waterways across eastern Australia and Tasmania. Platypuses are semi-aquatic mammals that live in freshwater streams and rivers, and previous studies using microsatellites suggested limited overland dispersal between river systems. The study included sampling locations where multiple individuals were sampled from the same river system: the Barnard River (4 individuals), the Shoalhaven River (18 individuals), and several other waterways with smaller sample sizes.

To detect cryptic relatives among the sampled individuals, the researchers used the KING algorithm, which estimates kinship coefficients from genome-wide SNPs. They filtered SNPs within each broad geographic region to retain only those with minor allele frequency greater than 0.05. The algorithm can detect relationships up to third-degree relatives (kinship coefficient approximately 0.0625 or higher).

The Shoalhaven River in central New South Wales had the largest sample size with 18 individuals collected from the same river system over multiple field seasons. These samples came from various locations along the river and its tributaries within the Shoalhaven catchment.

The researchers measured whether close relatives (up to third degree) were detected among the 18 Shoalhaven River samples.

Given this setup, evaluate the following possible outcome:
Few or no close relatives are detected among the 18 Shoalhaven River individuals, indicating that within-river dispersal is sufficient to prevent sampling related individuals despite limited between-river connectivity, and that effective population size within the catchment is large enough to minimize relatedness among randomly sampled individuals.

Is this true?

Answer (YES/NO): NO